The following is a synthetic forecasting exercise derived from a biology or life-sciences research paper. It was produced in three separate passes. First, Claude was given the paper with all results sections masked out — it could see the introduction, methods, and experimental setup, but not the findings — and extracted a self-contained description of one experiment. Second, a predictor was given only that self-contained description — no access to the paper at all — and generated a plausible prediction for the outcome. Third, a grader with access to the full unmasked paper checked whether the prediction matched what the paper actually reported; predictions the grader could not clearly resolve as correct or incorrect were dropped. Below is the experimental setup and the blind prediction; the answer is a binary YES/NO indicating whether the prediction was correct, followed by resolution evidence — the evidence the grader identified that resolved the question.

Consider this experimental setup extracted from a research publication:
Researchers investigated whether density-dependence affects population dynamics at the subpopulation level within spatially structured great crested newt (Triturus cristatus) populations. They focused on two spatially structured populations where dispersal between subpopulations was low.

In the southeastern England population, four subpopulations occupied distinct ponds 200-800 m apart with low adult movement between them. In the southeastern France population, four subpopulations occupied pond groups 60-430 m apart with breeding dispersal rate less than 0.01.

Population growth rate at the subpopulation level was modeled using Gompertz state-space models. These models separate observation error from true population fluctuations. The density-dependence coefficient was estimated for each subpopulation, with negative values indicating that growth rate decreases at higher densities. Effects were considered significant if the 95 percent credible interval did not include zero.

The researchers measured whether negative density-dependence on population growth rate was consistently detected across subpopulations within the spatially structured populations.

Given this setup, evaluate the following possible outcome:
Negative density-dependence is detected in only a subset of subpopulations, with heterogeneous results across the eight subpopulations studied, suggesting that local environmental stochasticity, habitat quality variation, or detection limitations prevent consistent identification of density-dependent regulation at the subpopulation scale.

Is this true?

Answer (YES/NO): NO